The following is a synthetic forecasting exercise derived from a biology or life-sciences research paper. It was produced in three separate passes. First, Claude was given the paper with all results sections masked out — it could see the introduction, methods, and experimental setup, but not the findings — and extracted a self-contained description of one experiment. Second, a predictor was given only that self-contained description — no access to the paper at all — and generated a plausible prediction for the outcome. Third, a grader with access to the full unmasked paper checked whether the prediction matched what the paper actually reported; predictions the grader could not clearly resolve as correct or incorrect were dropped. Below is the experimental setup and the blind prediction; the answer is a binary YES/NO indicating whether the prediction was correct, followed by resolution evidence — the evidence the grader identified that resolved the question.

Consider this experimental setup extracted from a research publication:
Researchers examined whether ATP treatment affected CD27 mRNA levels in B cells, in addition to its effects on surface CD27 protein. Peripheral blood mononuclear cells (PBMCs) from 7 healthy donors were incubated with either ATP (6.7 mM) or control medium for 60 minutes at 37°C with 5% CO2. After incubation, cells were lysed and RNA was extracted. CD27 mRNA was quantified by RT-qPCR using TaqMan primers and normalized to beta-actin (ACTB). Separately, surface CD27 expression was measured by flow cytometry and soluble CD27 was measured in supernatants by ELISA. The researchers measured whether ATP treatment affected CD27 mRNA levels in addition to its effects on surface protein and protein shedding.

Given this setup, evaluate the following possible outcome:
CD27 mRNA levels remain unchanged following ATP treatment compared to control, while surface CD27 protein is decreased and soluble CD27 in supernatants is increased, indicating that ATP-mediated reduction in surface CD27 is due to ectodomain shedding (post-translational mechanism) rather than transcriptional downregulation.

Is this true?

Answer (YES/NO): YES